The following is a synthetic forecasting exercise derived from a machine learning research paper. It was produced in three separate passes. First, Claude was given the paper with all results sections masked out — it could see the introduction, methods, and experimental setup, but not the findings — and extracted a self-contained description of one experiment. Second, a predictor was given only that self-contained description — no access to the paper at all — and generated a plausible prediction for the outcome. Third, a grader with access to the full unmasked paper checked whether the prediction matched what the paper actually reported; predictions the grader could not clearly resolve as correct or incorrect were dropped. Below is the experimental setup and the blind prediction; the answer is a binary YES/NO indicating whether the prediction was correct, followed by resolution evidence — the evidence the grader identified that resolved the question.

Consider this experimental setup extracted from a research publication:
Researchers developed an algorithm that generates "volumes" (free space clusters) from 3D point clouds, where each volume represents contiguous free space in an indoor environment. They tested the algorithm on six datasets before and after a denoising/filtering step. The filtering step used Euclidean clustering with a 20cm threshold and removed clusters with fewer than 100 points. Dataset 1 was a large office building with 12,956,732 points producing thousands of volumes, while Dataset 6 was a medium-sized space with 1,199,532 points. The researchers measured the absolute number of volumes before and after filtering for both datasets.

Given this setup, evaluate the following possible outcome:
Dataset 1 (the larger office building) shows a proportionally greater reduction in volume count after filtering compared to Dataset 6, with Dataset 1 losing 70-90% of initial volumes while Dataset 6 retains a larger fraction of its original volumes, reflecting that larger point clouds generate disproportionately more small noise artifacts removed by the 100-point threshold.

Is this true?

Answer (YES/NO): NO